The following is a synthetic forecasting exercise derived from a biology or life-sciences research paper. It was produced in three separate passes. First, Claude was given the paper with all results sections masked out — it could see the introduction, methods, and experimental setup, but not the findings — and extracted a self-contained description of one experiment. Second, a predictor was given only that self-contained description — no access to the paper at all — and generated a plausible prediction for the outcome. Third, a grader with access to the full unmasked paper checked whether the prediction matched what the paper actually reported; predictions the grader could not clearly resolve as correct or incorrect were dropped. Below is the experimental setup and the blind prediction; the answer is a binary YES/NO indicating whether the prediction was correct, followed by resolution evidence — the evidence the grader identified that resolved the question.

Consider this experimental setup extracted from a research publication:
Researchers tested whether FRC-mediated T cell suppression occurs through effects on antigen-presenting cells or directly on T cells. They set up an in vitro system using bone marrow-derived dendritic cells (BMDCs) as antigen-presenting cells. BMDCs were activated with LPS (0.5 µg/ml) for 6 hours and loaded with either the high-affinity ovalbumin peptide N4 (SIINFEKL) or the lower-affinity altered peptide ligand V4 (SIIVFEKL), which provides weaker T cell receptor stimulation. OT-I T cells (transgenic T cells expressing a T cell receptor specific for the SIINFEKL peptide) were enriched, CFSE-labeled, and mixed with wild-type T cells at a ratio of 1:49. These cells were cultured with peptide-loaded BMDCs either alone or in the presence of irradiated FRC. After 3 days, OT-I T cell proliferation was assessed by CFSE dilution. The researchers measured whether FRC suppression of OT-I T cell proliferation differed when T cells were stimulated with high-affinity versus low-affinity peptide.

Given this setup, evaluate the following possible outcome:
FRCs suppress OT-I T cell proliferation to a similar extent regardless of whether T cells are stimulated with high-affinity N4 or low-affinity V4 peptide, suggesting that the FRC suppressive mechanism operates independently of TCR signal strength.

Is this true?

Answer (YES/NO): NO